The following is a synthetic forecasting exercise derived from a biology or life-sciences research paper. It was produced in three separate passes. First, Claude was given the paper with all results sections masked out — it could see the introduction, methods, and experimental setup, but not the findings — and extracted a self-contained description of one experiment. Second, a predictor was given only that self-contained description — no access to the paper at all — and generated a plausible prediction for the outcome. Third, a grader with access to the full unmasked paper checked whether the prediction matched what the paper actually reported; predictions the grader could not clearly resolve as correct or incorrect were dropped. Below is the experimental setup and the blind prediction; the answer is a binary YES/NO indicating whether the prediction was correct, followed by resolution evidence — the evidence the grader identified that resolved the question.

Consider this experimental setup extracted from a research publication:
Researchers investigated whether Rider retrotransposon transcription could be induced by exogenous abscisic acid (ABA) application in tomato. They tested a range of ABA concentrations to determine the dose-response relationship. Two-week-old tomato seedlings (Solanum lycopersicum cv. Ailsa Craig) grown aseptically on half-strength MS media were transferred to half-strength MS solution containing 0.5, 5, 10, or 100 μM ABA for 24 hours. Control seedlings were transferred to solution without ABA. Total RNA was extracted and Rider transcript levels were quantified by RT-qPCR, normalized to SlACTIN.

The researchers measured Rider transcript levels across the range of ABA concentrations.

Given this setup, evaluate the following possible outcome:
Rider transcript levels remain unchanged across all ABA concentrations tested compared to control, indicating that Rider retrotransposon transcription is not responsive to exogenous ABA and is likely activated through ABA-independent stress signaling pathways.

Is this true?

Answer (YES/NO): NO